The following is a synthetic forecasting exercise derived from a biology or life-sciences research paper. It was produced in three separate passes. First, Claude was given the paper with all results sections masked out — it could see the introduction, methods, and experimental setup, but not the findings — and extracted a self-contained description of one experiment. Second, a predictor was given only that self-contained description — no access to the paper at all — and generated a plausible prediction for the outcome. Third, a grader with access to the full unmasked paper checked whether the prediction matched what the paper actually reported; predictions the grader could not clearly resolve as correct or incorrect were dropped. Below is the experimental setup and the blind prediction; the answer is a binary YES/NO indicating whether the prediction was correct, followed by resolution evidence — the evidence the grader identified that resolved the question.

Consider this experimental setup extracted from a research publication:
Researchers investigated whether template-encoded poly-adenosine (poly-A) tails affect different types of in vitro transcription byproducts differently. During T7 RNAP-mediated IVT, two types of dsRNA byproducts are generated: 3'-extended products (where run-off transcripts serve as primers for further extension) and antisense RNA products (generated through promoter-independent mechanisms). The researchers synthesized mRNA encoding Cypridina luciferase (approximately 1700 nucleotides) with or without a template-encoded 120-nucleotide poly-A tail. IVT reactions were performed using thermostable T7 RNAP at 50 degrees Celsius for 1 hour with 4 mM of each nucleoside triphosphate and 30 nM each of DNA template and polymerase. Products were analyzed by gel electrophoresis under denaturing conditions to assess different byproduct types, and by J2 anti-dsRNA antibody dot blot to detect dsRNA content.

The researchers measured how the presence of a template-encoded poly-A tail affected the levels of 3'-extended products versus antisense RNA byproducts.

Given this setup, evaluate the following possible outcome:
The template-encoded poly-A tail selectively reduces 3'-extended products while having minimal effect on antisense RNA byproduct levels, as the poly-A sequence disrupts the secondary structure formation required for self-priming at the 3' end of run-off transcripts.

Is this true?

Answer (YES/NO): NO